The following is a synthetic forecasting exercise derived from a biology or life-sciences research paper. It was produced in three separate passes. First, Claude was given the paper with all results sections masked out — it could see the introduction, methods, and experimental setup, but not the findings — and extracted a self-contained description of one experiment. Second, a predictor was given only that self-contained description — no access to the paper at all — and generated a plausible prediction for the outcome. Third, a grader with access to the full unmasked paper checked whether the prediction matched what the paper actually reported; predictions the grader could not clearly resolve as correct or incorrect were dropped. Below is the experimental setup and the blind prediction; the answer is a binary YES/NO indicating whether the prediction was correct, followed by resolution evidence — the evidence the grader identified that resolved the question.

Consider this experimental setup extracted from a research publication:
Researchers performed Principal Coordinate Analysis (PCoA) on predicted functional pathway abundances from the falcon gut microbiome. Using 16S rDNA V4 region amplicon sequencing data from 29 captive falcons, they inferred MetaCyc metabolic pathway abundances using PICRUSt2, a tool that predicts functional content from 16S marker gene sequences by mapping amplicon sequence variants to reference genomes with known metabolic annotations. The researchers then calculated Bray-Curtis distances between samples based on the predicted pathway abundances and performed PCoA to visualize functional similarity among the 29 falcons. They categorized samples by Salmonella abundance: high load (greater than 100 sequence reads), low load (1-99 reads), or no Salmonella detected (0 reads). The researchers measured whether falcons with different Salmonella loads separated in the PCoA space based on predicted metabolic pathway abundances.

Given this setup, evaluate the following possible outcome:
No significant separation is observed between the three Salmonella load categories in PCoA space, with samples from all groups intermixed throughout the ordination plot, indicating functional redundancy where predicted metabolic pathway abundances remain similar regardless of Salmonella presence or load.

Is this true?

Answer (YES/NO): NO